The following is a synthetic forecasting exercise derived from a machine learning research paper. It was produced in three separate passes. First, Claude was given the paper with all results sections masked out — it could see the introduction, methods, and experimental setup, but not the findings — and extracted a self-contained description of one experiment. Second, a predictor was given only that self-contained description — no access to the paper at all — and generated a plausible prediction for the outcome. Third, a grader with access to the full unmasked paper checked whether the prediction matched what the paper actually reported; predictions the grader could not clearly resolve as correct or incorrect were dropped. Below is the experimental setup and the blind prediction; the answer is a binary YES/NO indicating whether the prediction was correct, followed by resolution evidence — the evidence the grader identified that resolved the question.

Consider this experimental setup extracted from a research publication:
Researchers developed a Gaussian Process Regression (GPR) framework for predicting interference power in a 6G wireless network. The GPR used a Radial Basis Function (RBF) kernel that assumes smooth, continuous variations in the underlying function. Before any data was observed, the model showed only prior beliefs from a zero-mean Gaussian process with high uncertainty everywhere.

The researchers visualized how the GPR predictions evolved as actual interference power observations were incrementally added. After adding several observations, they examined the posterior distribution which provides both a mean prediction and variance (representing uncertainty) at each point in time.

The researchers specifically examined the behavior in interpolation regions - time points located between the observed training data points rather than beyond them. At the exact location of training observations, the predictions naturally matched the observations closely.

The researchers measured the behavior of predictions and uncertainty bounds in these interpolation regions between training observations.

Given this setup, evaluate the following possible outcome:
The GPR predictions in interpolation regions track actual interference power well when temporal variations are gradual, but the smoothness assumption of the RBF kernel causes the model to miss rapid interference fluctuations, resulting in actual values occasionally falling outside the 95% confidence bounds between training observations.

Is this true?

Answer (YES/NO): NO